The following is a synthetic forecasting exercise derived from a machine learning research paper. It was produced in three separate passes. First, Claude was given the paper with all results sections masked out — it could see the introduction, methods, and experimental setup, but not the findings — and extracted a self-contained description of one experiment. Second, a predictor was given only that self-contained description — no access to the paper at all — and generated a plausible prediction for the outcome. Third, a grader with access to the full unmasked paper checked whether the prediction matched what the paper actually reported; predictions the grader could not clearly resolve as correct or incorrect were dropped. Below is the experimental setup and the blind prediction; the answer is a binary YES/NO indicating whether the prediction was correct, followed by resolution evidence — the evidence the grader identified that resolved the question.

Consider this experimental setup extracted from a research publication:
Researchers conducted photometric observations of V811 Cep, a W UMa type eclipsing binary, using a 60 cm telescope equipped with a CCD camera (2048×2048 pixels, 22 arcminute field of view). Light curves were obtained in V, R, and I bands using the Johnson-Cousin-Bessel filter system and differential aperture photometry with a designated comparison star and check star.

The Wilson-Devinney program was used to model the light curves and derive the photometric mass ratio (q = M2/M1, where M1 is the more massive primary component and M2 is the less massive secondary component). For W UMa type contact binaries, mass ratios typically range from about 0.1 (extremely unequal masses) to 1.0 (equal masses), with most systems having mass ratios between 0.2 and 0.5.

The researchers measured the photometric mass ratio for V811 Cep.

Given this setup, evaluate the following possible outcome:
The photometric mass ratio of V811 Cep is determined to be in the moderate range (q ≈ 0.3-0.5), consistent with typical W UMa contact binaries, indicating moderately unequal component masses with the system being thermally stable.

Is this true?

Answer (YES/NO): NO